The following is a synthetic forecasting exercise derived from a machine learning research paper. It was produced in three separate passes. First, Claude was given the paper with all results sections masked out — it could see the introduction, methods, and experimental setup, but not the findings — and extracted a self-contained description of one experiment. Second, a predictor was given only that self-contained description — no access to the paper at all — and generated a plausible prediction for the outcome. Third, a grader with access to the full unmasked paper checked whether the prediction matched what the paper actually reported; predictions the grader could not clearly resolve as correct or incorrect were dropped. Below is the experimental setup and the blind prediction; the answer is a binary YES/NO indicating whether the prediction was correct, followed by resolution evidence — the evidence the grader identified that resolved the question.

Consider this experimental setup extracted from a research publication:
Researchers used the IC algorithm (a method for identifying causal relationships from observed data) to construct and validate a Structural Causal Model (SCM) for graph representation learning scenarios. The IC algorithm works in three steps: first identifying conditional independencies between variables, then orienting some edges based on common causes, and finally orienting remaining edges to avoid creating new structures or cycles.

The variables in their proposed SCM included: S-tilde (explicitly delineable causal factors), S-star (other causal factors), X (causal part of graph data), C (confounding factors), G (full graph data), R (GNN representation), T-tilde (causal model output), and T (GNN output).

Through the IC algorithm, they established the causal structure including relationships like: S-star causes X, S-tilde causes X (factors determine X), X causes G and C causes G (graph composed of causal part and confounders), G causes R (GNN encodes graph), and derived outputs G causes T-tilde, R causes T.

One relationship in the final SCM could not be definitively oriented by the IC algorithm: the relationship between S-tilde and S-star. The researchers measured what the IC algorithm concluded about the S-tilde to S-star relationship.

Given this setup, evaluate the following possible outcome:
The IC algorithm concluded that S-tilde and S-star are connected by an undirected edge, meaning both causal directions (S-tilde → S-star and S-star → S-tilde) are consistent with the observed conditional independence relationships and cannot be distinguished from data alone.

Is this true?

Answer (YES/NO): YES